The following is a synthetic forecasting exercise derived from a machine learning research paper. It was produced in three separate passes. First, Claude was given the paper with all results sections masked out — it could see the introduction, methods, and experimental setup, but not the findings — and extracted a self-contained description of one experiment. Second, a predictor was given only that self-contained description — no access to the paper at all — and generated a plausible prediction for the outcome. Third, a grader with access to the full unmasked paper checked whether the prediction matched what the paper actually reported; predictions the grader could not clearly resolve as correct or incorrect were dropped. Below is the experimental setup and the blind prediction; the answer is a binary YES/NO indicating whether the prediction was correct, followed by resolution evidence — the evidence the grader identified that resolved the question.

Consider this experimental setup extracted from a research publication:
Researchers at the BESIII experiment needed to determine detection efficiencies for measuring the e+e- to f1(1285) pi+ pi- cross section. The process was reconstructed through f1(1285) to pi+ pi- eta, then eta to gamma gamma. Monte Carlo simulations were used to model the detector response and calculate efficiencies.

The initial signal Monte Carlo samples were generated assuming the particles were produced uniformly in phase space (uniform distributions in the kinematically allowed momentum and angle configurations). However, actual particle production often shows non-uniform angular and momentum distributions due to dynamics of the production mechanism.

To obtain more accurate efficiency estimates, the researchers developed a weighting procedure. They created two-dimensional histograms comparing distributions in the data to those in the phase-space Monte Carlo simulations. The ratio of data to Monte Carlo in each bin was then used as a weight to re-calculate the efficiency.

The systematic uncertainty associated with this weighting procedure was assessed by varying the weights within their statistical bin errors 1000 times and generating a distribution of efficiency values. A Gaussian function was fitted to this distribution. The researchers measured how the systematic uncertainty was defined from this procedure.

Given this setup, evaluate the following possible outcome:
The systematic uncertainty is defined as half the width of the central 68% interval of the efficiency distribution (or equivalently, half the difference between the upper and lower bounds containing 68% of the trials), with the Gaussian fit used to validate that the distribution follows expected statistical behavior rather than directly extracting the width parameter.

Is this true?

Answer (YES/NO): NO